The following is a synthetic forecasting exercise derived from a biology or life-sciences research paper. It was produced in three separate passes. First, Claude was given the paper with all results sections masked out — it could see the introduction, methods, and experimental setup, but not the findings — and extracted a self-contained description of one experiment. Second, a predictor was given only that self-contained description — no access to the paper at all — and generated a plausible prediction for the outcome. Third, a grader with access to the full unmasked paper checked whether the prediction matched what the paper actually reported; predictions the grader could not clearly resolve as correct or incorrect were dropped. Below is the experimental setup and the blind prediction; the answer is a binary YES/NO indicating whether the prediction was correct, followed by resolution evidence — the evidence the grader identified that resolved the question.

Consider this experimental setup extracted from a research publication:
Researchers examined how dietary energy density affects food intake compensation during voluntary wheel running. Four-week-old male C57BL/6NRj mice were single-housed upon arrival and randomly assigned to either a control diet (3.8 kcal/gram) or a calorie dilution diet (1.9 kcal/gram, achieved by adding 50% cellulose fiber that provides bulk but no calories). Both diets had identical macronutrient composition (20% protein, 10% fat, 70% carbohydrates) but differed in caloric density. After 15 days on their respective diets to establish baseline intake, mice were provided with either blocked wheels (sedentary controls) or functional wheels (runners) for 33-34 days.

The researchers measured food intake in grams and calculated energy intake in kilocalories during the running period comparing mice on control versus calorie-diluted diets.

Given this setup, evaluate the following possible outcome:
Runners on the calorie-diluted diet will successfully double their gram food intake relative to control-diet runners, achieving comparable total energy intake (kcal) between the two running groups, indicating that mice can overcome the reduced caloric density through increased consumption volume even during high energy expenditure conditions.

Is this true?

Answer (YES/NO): NO